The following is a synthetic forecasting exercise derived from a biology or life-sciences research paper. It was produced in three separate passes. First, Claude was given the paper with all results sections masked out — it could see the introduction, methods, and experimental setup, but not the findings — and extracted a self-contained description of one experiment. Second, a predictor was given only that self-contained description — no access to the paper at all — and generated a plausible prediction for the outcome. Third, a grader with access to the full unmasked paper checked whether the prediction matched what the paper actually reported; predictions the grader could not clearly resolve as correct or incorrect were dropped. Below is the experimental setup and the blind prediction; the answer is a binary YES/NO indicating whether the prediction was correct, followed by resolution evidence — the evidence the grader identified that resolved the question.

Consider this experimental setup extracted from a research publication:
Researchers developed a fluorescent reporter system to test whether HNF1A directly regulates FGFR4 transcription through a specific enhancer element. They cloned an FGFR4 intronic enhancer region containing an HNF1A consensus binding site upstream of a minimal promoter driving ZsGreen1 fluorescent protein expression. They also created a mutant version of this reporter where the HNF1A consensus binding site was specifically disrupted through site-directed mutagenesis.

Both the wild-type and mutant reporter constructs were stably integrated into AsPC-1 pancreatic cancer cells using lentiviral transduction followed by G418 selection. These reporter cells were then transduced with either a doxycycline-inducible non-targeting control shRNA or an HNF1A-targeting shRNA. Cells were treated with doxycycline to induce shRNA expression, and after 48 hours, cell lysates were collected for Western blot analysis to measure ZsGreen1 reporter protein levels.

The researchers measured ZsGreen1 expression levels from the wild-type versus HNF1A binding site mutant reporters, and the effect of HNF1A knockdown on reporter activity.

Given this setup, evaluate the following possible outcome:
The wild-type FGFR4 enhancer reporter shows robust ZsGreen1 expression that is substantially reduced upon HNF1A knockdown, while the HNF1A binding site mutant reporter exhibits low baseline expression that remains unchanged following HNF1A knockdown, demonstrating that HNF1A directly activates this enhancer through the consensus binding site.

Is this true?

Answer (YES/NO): NO